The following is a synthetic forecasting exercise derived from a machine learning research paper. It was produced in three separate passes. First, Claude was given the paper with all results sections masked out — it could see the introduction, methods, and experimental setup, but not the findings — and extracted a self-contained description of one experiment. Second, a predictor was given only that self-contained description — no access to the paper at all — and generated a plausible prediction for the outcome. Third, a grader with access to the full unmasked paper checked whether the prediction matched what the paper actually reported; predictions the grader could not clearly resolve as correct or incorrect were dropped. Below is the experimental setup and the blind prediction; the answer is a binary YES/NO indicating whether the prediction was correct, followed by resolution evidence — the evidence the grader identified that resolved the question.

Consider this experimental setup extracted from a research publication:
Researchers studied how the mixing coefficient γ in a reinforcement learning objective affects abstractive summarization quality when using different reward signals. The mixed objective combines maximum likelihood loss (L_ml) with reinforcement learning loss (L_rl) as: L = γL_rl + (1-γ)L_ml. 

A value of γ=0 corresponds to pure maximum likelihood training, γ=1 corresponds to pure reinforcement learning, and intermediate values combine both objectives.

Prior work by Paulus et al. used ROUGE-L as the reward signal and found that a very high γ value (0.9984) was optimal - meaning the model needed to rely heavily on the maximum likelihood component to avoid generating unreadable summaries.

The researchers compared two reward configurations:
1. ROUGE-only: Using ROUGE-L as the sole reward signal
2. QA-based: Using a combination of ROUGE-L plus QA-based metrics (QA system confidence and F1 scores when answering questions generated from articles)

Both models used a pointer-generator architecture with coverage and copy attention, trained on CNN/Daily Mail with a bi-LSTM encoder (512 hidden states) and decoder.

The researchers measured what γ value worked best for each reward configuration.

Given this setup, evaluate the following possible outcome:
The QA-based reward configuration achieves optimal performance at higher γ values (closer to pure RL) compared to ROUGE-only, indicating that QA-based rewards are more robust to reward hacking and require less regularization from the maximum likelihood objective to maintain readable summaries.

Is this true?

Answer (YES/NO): NO